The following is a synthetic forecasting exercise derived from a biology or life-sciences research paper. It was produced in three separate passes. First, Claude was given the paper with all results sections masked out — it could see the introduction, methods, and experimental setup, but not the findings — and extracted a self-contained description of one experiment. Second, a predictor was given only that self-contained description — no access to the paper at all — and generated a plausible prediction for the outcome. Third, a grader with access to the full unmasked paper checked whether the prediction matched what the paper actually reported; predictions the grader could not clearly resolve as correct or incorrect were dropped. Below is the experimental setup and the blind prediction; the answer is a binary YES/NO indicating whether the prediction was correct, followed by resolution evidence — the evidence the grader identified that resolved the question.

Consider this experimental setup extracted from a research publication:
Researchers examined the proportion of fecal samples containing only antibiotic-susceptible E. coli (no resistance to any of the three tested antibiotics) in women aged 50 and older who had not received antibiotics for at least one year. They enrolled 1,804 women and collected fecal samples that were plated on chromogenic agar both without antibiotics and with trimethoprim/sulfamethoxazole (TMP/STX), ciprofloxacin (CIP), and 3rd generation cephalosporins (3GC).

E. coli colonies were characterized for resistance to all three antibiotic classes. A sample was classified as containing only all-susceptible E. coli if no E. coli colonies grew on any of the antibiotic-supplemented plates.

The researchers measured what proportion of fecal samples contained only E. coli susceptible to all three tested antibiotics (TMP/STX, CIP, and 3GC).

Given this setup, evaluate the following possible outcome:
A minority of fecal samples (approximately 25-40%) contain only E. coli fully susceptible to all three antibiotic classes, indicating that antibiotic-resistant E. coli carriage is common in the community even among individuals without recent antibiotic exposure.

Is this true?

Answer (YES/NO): NO